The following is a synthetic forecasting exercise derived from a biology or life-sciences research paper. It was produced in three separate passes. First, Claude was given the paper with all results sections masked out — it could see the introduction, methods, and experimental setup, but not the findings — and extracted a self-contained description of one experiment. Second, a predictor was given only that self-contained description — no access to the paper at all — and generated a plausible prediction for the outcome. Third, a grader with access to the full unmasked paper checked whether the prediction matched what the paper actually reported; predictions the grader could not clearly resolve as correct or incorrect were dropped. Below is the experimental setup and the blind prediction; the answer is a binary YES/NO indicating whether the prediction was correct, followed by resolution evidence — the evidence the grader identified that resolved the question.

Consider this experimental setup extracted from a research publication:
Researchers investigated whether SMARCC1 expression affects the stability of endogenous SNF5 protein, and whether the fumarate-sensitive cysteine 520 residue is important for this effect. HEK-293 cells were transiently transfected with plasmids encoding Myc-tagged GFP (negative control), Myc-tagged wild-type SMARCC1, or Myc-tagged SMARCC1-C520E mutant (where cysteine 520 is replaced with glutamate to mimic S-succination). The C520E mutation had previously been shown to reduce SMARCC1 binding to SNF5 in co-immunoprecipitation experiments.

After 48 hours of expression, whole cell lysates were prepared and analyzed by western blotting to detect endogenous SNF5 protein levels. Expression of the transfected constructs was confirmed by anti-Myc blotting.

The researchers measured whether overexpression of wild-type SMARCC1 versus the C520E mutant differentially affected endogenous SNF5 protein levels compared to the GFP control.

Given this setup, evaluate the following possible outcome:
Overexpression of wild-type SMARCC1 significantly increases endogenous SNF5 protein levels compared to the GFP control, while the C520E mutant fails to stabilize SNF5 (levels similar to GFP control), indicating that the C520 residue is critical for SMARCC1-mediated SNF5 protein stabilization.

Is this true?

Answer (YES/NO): YES